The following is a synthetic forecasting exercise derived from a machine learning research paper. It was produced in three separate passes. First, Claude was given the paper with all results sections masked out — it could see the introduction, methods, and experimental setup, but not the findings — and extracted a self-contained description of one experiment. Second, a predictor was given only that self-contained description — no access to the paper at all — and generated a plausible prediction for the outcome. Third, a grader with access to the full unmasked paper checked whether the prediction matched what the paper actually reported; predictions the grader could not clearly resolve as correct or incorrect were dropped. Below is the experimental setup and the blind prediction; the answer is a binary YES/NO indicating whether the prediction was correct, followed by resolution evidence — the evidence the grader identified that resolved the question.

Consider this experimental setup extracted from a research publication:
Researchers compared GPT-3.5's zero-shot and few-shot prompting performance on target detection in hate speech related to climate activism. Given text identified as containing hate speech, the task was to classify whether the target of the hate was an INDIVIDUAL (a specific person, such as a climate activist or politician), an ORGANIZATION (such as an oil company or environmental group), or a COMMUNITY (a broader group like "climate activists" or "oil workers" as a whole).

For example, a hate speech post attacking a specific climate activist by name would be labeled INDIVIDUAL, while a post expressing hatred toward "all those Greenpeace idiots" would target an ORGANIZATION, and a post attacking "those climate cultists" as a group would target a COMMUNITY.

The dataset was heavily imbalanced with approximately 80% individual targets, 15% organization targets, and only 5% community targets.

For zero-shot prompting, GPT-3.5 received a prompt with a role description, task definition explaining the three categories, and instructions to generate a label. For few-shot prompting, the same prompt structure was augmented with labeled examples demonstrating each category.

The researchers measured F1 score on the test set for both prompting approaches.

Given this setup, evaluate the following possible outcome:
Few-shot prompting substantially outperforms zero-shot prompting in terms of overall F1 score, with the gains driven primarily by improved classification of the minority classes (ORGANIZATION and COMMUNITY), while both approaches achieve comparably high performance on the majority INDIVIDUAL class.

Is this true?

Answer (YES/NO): NO